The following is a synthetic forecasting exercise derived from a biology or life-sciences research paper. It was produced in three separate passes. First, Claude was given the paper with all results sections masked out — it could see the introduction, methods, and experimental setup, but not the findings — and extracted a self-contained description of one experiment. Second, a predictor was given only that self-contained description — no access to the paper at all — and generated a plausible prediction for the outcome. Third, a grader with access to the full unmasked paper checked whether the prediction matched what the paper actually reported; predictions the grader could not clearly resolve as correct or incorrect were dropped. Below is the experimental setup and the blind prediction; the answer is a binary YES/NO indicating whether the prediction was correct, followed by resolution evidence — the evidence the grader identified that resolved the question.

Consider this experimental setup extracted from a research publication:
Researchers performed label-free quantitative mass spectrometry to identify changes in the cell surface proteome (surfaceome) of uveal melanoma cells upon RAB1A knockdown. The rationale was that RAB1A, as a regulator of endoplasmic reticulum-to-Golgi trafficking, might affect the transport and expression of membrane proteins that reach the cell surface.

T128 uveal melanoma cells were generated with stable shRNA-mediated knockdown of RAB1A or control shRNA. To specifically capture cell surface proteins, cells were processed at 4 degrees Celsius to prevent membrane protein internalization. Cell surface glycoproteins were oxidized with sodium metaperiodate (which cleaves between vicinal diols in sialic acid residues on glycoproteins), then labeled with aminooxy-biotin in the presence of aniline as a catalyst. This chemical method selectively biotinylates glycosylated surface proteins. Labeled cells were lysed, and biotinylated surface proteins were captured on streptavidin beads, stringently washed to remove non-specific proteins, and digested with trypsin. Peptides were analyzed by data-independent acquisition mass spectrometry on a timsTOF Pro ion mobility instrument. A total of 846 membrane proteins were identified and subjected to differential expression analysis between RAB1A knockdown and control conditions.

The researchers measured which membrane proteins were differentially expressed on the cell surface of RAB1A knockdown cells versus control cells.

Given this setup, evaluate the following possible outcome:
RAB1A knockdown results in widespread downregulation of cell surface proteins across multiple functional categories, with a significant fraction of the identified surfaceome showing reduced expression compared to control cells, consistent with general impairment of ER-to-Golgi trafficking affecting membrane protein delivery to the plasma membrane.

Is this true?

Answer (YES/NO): NO